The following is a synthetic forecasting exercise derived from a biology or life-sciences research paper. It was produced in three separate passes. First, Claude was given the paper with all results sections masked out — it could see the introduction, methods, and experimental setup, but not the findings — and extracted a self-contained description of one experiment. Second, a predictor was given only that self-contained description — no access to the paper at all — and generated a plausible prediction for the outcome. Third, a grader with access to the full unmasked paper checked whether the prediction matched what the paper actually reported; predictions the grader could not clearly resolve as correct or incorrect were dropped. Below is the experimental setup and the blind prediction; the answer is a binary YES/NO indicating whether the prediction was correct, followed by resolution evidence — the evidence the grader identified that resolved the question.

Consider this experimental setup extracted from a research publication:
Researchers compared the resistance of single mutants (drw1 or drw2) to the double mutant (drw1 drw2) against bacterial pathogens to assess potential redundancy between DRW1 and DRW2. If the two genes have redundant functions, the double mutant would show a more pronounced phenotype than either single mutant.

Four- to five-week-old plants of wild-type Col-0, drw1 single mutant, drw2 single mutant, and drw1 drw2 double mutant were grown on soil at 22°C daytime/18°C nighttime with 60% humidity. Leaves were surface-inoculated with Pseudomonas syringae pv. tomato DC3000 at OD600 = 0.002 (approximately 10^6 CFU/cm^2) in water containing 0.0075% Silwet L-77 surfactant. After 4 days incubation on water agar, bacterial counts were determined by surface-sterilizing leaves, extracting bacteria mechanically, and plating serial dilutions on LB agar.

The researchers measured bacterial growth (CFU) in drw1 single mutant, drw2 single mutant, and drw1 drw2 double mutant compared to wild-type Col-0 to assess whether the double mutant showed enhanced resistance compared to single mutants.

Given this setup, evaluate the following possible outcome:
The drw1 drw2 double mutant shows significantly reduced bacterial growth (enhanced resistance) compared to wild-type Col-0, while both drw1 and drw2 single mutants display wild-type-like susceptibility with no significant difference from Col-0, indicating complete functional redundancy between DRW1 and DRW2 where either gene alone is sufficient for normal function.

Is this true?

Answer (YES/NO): NO